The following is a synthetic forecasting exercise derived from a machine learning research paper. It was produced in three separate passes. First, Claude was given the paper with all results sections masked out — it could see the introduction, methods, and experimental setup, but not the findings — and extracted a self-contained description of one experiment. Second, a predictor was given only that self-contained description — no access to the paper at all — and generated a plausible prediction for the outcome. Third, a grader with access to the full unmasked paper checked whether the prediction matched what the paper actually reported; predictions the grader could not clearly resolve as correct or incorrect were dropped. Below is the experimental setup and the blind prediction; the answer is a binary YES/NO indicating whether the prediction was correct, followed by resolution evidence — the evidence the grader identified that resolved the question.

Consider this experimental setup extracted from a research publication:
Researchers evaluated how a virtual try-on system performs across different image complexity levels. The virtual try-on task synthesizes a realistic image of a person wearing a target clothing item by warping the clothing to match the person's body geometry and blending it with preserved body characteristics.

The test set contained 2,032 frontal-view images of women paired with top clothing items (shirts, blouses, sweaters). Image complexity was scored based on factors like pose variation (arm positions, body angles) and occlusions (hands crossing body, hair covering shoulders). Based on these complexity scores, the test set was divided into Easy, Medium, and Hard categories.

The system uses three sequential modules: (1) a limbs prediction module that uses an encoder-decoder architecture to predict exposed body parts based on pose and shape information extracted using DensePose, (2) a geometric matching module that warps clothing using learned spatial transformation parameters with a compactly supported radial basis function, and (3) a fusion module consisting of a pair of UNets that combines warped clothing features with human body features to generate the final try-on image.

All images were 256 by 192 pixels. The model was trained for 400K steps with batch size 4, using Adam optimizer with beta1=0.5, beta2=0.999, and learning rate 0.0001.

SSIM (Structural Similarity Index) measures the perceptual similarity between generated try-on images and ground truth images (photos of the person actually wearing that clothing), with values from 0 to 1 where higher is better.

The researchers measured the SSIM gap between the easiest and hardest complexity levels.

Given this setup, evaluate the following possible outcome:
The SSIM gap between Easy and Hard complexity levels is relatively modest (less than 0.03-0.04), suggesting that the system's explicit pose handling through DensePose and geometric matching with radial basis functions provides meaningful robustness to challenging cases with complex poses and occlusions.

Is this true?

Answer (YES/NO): YES